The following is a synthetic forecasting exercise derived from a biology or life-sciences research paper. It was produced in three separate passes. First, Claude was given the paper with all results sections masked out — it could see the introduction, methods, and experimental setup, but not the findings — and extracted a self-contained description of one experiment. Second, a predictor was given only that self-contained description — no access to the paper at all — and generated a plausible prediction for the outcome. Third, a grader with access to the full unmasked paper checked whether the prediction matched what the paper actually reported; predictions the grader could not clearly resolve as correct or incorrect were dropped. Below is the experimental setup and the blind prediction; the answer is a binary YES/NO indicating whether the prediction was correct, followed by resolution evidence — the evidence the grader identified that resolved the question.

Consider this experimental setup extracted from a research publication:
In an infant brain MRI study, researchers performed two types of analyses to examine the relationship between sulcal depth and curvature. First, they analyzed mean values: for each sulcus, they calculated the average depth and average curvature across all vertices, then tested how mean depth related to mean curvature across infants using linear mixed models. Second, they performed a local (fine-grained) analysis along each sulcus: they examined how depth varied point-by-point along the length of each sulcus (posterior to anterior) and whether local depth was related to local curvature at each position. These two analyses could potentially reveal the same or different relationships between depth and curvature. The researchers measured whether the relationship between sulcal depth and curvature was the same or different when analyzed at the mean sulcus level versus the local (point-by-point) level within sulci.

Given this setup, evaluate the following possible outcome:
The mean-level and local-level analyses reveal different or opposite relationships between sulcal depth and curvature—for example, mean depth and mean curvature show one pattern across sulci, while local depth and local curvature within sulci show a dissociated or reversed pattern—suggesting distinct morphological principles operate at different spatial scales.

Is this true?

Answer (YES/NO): YES